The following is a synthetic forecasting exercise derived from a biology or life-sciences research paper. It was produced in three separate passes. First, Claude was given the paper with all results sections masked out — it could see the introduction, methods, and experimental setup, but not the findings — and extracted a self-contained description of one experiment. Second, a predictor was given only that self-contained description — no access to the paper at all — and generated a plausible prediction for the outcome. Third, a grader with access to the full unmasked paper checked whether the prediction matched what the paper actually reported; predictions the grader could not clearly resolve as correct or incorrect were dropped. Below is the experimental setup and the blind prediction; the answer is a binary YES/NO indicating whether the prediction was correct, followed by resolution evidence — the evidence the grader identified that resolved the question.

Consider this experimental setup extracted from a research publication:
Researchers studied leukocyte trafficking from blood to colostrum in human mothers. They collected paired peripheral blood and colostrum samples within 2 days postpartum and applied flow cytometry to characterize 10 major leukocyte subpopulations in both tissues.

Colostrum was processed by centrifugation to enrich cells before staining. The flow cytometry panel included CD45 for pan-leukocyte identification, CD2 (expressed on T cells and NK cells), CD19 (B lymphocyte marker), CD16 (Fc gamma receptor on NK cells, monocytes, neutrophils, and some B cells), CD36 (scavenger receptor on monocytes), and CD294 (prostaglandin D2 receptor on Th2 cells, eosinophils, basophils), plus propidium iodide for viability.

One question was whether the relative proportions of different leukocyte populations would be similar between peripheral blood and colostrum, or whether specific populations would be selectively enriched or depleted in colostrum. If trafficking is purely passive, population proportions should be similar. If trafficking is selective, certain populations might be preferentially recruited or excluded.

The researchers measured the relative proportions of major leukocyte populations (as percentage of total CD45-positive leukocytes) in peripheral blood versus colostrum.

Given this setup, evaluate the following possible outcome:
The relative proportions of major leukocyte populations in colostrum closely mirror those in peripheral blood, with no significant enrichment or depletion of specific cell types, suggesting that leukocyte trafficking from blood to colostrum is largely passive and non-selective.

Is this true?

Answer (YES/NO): NO